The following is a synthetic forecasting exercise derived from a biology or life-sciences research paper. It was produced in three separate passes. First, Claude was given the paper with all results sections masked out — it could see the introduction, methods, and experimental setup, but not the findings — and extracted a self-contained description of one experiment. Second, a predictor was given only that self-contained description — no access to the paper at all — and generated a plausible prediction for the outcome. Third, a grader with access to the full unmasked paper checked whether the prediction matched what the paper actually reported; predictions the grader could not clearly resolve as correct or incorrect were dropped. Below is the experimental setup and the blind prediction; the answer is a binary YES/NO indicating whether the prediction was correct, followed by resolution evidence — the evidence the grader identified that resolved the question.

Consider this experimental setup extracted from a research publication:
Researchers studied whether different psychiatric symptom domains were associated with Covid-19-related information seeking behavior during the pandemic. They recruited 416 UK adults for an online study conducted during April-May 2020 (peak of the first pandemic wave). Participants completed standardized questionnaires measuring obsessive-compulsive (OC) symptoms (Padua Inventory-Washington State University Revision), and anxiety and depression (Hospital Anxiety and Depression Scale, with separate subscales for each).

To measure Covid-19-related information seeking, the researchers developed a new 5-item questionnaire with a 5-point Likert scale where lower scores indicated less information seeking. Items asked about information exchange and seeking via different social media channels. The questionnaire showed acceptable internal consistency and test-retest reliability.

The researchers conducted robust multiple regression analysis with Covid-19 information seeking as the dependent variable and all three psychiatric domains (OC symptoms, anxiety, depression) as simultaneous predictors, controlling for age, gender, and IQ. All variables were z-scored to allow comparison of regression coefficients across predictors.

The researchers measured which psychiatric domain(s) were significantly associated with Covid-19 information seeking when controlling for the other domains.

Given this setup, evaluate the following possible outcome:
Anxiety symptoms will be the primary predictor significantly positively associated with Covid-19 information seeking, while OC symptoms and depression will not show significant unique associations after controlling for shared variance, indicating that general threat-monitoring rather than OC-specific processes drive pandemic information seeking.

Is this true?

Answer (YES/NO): NO